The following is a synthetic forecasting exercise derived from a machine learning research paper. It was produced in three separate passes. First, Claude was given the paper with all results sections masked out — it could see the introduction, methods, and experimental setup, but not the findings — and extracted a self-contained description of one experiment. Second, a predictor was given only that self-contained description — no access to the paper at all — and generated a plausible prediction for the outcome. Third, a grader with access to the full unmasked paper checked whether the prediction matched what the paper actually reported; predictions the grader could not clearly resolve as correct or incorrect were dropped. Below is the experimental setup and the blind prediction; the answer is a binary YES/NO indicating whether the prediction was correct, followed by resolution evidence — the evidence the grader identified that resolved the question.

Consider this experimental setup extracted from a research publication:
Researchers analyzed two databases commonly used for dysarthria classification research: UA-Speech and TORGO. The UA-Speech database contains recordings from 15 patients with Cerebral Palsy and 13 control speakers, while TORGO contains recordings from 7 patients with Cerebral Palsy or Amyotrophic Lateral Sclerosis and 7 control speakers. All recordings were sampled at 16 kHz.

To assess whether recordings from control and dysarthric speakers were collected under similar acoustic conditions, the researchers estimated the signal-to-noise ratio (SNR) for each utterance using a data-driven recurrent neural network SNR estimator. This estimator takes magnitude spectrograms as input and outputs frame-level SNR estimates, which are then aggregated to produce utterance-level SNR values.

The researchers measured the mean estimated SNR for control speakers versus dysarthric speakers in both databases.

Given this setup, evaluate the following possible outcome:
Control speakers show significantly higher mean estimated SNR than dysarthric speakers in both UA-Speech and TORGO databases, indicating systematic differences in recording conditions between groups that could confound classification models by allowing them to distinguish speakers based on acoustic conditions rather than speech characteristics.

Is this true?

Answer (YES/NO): YES